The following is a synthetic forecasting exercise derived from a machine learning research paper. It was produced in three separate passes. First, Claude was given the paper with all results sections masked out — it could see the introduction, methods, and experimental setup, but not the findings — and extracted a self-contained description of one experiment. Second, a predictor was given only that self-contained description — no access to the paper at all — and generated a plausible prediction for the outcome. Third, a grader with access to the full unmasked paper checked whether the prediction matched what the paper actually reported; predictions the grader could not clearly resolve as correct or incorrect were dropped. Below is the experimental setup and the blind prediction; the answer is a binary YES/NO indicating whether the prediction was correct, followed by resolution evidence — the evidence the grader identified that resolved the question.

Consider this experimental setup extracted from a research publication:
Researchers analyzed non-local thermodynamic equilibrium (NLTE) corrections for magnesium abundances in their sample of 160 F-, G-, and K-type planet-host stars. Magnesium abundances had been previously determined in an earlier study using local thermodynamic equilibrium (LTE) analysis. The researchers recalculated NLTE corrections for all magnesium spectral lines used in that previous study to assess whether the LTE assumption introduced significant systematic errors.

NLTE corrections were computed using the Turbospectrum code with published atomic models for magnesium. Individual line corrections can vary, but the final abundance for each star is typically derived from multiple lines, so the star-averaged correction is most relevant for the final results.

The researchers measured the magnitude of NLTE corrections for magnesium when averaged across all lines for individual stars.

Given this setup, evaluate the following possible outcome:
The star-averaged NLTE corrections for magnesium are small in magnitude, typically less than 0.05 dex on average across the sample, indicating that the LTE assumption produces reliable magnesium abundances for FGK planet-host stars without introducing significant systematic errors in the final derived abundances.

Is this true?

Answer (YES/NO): YES